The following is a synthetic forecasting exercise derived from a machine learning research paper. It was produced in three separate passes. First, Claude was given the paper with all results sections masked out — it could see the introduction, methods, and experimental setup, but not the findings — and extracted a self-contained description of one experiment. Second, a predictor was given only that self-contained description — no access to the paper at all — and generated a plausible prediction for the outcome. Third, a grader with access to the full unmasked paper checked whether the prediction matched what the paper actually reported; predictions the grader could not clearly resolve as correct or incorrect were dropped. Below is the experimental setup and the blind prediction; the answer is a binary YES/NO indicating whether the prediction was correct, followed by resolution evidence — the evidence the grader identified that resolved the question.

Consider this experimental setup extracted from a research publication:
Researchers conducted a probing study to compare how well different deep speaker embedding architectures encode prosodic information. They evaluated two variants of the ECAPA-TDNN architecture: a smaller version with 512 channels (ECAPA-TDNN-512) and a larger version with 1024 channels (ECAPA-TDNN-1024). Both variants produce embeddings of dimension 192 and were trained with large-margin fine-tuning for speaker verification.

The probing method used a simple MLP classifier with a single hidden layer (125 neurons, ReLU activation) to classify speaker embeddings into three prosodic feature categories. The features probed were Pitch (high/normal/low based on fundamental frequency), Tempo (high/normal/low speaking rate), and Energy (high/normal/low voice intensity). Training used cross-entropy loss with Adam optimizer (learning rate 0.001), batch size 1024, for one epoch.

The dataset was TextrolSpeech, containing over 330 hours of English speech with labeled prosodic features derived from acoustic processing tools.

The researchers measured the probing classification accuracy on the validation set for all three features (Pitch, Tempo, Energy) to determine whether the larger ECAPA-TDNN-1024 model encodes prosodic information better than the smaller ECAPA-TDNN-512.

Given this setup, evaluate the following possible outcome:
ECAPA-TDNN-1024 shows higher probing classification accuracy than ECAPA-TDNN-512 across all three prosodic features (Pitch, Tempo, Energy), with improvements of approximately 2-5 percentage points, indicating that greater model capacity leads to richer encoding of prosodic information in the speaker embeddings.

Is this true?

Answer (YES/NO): NO